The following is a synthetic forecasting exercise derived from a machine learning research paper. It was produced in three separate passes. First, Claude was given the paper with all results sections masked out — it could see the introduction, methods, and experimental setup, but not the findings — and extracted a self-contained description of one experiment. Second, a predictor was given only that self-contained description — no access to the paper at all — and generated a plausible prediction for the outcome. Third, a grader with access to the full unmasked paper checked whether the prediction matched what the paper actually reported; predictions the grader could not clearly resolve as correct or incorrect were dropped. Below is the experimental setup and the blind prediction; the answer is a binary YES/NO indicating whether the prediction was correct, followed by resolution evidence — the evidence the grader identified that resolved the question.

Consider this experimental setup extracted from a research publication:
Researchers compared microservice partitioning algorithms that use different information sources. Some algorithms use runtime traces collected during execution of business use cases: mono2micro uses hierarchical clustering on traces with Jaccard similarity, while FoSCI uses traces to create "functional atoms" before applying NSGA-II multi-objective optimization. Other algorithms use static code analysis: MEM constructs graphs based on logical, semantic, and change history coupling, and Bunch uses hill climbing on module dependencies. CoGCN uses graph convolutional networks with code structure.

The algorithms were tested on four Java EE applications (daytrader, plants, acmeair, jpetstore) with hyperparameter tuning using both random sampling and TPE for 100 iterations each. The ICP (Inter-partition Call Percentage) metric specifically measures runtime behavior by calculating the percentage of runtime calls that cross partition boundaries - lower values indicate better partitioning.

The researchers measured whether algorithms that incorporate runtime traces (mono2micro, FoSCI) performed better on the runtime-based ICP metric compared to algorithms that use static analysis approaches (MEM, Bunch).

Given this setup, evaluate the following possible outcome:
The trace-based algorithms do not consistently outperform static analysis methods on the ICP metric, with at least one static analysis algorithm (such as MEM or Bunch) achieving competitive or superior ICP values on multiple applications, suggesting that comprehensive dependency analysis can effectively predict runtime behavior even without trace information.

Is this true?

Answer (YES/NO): YES